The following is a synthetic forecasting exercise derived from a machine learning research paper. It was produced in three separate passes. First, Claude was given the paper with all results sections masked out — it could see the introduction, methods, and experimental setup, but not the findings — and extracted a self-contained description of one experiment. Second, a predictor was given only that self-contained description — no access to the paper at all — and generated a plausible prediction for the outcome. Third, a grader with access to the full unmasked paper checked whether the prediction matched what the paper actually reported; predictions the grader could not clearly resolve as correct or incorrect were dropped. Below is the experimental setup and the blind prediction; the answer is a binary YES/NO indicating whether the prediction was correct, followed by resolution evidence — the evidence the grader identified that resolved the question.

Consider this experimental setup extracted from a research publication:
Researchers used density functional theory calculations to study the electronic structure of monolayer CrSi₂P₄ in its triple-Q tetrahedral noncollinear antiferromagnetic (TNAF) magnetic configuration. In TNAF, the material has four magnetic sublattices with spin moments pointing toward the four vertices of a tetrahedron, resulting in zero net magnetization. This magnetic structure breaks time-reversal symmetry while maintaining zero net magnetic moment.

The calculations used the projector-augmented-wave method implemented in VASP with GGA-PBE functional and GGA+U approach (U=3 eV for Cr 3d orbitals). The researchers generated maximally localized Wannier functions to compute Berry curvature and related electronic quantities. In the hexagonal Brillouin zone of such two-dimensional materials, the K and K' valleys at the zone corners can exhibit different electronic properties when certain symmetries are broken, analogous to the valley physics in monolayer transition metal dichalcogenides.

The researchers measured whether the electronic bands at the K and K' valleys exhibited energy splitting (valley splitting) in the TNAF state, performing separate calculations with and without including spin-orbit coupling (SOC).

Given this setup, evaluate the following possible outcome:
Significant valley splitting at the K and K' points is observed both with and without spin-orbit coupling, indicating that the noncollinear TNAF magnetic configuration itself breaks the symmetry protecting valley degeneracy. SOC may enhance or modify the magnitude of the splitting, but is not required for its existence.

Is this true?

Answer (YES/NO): YES